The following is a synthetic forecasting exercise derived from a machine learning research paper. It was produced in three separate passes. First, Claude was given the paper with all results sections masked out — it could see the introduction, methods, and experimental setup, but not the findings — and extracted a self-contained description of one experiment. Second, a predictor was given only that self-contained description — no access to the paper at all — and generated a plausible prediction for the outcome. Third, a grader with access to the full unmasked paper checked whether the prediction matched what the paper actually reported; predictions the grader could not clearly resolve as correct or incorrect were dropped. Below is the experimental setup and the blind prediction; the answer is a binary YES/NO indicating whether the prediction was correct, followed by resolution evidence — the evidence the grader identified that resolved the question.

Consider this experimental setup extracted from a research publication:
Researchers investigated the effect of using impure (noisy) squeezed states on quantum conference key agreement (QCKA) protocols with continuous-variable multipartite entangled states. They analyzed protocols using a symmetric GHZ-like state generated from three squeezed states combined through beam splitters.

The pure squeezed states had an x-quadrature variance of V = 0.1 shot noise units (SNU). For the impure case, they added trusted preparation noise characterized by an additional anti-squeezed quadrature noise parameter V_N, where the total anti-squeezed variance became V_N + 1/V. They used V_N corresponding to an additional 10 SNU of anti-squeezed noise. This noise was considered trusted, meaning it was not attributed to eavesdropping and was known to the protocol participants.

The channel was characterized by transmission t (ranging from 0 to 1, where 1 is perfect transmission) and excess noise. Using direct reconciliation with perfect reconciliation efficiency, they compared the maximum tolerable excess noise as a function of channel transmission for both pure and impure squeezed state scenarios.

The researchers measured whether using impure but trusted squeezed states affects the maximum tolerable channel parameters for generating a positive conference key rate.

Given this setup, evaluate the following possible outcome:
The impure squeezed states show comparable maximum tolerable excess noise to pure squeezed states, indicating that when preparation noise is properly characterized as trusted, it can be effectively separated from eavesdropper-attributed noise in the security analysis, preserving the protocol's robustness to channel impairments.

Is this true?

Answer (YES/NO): YES